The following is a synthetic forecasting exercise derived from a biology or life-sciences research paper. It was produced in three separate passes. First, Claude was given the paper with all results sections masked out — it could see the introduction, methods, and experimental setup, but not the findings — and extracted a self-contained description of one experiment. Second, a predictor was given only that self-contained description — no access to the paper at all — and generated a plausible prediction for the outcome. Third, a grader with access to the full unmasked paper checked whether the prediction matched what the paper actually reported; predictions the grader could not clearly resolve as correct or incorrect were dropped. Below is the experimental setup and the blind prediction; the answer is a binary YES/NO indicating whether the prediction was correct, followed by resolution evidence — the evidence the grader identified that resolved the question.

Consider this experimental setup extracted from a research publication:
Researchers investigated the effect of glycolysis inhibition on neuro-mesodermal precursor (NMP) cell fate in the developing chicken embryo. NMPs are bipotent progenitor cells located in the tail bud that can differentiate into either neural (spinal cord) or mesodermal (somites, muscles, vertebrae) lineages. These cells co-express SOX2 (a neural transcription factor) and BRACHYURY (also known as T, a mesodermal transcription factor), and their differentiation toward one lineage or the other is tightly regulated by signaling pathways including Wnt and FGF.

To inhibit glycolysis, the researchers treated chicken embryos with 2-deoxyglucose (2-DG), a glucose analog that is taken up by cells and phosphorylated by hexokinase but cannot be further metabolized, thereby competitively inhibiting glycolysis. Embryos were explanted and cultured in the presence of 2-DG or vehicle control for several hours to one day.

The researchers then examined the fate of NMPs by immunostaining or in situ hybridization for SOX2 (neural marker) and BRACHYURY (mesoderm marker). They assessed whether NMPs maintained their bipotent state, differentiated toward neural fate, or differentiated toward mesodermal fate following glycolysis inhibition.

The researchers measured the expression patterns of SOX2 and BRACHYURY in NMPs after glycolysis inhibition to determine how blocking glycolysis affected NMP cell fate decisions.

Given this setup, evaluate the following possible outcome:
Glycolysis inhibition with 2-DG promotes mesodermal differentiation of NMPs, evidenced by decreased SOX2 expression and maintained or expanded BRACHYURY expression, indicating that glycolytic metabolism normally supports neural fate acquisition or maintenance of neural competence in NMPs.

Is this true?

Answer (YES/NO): NO